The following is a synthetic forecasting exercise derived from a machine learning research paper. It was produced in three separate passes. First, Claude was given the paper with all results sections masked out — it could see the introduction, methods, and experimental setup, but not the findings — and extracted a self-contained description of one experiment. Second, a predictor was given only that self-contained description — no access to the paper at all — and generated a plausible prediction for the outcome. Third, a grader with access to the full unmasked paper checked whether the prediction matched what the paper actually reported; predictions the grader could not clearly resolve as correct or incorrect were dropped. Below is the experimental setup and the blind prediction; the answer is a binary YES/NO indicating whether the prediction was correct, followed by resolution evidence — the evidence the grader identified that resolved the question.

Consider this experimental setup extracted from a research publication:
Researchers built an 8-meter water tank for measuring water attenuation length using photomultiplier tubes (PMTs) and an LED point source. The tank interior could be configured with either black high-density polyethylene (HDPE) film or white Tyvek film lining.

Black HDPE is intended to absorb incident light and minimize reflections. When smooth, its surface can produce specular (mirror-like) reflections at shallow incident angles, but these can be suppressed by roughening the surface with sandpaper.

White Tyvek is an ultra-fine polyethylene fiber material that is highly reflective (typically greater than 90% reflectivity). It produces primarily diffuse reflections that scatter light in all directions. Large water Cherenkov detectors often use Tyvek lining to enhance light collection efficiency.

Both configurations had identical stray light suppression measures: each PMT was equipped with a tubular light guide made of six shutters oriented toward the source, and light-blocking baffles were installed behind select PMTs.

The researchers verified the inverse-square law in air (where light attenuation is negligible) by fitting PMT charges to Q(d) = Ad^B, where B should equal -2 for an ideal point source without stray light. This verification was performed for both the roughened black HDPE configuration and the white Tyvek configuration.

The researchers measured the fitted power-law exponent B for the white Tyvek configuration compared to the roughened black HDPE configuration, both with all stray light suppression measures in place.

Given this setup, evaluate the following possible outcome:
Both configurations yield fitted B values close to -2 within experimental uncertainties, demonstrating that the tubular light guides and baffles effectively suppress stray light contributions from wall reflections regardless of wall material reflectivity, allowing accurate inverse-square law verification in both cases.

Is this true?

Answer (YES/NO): YES